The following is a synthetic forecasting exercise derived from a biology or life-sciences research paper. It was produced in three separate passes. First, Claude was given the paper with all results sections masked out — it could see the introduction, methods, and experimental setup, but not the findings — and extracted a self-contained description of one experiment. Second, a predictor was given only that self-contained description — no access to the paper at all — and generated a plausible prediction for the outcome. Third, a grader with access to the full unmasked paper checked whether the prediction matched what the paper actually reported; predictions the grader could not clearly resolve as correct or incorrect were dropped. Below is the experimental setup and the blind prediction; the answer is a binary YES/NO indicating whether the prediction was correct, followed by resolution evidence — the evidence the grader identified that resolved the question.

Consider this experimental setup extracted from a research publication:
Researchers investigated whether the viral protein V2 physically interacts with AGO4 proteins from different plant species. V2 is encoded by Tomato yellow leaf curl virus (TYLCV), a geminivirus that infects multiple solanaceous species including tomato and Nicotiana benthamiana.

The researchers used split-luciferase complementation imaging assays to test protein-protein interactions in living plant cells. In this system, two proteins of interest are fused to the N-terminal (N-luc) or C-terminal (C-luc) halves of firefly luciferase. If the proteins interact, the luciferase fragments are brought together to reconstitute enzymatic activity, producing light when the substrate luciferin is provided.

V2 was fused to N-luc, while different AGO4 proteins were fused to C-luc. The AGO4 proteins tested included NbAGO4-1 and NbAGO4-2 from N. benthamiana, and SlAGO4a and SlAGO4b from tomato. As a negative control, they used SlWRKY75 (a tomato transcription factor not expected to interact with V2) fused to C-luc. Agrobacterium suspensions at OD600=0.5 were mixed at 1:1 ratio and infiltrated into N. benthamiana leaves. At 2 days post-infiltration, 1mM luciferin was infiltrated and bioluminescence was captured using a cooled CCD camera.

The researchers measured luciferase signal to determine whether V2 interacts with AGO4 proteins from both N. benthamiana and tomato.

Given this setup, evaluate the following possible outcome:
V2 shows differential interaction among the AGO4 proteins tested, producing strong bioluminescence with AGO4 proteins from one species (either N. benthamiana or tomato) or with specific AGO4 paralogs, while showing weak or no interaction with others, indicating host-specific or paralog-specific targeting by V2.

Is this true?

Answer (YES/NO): NO